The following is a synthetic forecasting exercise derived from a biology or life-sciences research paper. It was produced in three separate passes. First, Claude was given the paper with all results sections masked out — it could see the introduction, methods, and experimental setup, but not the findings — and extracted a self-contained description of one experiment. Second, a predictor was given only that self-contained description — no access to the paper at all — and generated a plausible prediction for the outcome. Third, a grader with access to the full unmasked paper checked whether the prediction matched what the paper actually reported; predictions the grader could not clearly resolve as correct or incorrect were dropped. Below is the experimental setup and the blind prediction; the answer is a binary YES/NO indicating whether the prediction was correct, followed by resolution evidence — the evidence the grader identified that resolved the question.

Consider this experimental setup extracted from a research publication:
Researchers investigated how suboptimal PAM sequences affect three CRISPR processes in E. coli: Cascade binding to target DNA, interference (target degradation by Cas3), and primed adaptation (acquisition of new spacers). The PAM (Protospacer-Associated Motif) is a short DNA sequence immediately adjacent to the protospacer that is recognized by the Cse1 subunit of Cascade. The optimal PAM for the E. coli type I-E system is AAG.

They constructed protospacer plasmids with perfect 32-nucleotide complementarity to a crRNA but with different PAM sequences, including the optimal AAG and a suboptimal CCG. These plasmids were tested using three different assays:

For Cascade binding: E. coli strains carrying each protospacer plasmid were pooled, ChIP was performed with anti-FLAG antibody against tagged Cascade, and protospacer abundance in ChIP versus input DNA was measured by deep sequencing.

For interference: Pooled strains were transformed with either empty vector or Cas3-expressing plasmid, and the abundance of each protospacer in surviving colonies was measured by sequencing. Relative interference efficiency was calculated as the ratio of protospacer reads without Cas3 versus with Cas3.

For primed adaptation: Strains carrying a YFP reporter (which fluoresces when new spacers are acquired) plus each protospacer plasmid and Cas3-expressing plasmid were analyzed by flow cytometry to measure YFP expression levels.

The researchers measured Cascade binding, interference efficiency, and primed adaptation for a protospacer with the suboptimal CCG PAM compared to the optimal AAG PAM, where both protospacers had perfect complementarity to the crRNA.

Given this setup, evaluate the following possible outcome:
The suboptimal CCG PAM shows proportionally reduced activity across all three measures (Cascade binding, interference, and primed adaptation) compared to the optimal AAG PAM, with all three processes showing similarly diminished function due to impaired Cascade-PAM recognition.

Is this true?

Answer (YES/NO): YES